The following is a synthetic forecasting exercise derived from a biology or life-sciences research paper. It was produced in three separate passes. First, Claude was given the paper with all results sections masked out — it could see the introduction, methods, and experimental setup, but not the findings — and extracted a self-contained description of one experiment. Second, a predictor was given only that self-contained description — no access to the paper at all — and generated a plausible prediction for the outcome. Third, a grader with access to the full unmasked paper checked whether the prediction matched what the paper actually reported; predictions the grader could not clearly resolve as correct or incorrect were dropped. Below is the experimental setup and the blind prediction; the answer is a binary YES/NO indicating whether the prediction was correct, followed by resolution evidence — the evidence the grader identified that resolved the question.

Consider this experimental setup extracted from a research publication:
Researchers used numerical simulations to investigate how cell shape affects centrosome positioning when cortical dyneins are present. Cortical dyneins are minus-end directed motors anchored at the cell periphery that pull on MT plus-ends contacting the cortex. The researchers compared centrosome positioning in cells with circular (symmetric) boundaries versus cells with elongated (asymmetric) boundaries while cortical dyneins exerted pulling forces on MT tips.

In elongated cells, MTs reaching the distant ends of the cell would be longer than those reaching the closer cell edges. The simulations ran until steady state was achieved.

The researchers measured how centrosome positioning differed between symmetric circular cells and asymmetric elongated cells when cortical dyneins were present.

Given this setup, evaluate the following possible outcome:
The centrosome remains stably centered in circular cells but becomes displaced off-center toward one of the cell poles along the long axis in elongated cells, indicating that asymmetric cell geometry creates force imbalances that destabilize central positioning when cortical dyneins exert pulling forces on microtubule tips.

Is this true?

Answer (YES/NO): YES